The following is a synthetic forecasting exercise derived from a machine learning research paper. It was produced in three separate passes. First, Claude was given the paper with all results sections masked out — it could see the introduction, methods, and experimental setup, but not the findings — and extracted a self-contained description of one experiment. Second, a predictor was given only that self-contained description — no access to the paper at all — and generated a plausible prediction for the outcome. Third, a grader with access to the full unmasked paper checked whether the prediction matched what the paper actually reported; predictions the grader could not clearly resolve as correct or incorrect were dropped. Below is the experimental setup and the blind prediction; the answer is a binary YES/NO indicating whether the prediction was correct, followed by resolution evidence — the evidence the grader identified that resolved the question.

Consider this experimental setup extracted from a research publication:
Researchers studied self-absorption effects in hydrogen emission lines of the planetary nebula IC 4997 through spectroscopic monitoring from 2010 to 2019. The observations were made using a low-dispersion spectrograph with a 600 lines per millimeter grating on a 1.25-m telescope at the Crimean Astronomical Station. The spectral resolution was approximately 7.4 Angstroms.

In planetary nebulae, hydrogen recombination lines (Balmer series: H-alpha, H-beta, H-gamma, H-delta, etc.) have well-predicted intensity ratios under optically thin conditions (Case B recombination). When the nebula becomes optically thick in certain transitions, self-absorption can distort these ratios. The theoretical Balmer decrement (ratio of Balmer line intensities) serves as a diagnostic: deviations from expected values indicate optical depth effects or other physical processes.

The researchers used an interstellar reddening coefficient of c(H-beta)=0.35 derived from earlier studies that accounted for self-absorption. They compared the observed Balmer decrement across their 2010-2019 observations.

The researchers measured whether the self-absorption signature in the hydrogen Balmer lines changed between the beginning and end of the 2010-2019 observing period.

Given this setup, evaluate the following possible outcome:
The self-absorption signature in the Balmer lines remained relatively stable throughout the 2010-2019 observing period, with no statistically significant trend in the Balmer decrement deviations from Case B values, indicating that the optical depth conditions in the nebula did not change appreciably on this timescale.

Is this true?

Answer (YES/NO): NO